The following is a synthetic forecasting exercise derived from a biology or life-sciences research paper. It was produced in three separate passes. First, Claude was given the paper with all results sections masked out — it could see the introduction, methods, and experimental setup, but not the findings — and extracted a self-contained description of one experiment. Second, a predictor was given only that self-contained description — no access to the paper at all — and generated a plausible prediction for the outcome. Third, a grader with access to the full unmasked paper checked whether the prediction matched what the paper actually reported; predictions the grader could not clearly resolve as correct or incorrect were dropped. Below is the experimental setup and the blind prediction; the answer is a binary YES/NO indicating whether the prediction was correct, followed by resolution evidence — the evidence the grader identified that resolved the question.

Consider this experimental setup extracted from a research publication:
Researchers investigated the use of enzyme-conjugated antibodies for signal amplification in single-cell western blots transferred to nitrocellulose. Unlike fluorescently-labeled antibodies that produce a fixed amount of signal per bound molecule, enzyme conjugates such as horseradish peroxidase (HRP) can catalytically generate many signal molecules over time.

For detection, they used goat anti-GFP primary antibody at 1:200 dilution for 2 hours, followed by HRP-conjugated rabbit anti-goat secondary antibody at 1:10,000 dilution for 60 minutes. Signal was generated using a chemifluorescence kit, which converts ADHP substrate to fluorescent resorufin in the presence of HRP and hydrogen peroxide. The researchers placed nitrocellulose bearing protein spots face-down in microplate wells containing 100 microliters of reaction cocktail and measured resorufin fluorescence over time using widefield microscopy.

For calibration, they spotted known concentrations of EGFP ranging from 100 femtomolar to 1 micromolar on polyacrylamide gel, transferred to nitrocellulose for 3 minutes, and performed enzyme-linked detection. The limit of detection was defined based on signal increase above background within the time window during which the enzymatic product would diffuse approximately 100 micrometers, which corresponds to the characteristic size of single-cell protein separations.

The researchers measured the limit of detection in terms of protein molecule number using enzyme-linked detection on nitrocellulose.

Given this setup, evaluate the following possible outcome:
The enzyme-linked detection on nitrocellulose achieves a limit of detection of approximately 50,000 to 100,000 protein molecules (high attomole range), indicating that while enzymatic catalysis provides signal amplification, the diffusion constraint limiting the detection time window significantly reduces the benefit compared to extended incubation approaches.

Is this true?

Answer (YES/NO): NO